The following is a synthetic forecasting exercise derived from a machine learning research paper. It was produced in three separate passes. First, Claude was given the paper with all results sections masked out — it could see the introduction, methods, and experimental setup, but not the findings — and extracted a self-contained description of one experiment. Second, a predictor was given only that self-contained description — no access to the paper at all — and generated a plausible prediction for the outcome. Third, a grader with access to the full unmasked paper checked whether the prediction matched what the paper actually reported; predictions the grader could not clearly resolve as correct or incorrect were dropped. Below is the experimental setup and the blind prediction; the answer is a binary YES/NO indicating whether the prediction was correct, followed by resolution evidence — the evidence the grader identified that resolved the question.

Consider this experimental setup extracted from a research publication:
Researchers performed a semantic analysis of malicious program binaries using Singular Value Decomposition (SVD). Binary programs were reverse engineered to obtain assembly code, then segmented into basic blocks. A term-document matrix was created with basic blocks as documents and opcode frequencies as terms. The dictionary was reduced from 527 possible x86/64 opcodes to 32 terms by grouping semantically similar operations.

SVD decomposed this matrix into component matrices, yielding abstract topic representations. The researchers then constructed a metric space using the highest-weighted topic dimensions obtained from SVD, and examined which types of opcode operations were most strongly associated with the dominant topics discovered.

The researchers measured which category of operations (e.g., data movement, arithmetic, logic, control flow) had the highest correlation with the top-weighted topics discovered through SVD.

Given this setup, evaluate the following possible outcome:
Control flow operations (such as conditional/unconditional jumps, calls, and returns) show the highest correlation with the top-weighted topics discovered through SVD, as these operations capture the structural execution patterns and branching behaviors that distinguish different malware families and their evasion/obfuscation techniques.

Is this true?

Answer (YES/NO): NO